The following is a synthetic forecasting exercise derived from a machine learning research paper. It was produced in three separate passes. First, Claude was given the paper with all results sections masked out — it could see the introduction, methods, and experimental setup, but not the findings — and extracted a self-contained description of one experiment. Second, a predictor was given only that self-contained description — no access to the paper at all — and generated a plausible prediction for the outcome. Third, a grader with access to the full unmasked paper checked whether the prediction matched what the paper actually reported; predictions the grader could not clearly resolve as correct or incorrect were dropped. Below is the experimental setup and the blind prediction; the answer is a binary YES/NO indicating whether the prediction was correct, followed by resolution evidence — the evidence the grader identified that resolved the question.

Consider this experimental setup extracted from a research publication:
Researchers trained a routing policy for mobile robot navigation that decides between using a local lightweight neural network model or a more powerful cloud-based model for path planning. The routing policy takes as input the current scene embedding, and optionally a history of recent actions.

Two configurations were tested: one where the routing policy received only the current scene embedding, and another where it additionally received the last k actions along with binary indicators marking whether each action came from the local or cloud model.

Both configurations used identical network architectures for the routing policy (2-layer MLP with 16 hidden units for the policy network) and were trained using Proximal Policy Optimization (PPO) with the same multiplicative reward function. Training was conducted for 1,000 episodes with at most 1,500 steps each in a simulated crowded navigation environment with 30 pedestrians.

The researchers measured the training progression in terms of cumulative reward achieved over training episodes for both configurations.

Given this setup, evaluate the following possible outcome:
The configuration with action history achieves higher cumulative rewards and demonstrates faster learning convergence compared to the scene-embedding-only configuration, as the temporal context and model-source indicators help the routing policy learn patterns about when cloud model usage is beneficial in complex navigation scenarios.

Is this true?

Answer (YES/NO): YES